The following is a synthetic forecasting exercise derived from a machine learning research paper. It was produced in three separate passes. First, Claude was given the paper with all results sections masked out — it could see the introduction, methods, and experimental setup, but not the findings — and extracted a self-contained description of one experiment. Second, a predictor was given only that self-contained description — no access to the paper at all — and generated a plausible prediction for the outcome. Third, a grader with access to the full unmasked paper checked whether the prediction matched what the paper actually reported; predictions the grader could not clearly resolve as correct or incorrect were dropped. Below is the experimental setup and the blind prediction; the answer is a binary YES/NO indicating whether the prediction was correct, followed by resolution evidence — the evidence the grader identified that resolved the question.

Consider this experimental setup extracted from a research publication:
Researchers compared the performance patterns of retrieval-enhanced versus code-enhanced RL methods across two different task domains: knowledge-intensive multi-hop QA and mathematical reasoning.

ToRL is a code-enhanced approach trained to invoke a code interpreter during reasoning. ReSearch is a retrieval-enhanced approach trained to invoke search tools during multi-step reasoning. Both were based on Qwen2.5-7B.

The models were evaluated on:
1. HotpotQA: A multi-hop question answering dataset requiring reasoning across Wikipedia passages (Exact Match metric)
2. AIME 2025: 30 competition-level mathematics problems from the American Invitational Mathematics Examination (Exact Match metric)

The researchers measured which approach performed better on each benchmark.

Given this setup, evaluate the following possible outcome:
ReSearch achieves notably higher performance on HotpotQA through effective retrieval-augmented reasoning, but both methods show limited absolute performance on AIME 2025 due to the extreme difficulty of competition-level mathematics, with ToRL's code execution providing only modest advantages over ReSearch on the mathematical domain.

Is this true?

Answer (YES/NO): NO